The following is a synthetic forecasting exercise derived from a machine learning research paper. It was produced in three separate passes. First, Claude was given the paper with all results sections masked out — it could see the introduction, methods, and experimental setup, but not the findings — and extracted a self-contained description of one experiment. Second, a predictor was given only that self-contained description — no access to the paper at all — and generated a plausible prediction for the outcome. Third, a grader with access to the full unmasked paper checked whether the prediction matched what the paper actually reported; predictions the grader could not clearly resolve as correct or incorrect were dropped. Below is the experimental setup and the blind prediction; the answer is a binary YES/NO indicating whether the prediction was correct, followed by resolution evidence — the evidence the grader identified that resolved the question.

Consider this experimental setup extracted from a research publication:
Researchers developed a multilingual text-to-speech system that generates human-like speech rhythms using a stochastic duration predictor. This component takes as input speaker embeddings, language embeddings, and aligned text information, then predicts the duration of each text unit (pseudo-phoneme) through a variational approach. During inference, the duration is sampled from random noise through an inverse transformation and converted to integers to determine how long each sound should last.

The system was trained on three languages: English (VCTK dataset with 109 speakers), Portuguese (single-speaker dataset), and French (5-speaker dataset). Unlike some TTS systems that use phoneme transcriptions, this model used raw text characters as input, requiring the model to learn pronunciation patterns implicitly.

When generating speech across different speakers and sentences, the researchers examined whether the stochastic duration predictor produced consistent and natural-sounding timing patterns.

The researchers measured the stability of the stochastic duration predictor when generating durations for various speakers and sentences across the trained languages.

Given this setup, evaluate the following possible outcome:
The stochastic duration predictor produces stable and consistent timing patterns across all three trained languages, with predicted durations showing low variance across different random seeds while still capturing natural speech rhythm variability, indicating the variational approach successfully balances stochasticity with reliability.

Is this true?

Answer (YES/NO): NO